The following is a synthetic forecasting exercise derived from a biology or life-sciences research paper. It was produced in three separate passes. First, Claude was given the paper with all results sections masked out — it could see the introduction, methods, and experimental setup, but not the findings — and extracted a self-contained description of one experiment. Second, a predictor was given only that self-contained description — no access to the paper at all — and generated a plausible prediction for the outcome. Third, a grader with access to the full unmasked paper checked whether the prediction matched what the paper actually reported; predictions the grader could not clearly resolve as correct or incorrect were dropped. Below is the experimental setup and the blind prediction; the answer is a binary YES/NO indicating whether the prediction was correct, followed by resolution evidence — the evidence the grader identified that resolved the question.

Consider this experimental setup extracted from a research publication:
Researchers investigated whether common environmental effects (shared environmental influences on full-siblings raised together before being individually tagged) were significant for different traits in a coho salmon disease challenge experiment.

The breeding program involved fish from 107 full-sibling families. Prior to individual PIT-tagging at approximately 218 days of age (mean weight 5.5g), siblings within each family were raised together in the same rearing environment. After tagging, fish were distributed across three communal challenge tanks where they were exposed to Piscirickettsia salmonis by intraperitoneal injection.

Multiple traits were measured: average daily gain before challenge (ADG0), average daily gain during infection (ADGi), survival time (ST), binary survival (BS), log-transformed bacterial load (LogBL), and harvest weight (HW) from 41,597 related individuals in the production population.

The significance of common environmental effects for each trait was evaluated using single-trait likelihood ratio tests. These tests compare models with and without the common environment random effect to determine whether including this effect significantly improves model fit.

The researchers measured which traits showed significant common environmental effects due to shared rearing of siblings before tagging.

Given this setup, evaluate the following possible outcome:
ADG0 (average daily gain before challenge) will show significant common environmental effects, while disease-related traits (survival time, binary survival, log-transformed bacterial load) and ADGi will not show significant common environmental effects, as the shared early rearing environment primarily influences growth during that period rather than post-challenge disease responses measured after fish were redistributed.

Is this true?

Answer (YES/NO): NO